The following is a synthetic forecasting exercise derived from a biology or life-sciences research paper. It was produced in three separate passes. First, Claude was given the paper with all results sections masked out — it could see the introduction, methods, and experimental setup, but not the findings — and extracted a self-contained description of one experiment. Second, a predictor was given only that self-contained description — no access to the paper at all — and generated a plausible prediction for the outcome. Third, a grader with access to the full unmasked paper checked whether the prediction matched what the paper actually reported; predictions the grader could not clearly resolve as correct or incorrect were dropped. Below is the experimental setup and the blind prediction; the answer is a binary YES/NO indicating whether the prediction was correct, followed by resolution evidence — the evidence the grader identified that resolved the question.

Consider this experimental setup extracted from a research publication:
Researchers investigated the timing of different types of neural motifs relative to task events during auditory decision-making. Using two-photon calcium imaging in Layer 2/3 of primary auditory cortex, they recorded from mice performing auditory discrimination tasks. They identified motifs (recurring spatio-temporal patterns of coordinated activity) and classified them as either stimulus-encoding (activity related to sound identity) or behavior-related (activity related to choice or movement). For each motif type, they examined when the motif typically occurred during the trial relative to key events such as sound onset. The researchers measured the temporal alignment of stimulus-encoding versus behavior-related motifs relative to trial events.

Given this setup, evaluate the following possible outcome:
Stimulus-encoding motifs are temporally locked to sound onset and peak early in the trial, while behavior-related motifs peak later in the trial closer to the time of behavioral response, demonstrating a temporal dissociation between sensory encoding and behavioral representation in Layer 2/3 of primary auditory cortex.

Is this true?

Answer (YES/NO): YES